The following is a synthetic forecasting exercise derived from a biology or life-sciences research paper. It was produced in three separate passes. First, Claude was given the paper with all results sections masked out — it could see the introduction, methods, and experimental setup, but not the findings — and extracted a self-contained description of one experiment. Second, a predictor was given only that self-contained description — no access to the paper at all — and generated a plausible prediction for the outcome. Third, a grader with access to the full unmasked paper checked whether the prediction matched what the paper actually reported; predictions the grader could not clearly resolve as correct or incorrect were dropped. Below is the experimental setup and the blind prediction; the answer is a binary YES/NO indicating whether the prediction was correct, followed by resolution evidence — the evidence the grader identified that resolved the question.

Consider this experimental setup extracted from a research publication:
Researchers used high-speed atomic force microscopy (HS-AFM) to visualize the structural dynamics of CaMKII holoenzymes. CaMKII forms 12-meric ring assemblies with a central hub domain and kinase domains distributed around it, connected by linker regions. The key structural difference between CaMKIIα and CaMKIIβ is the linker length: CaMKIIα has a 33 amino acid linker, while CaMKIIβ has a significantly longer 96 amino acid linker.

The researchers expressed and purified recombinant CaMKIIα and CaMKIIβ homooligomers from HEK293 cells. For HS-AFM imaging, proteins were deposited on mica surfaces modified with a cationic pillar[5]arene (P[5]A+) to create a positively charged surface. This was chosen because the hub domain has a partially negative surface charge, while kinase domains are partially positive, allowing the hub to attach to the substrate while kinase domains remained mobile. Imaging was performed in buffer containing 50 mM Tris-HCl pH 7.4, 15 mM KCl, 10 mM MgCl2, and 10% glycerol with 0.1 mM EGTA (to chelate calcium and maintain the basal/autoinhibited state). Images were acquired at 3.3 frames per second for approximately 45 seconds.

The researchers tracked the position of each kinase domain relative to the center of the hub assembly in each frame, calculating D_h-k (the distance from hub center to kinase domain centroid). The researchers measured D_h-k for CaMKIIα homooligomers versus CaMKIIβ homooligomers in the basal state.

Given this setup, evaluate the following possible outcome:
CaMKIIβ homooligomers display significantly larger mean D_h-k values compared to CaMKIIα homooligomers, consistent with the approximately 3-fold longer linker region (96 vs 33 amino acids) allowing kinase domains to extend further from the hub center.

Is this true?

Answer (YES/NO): YES